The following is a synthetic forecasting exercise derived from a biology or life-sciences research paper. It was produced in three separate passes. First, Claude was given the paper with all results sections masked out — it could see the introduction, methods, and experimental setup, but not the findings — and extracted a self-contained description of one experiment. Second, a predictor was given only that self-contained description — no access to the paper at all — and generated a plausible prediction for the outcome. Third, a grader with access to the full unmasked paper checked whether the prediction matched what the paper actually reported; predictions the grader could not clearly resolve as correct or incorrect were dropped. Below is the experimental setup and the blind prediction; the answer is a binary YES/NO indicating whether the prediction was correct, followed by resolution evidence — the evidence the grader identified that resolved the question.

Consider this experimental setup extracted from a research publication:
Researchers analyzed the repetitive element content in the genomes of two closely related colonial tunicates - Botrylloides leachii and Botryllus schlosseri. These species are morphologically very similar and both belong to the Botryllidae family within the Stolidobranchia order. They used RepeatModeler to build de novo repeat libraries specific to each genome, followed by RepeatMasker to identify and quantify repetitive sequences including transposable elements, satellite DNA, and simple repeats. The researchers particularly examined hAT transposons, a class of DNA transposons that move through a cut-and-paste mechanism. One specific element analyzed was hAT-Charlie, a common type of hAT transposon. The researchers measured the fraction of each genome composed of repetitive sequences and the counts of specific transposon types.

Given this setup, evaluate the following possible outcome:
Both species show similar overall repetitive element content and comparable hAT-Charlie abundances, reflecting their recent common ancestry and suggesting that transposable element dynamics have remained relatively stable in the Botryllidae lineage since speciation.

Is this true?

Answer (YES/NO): NO